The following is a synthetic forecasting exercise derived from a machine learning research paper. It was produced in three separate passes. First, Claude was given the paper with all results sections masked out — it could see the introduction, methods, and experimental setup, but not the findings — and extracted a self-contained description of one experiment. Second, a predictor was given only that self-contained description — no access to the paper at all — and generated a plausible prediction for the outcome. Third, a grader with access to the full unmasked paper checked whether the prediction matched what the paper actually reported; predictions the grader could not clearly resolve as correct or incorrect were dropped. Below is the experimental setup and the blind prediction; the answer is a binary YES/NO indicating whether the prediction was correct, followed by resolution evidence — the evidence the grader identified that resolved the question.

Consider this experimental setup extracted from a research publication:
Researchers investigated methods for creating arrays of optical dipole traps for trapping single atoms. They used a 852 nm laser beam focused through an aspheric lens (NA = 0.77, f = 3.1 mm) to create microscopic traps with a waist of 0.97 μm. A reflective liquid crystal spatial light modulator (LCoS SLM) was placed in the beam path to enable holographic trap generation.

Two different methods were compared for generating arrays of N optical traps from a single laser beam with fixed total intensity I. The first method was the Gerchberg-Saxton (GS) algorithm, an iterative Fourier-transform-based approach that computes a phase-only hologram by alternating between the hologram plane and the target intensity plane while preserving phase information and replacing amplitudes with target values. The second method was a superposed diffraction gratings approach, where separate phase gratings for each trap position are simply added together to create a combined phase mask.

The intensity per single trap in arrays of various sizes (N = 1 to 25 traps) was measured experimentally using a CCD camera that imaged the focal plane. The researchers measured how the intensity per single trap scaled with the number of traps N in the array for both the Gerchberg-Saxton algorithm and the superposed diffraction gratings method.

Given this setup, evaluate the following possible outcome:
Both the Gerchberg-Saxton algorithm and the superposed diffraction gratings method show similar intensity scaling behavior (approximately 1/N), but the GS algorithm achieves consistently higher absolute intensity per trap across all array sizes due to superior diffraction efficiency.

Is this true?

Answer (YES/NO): NO